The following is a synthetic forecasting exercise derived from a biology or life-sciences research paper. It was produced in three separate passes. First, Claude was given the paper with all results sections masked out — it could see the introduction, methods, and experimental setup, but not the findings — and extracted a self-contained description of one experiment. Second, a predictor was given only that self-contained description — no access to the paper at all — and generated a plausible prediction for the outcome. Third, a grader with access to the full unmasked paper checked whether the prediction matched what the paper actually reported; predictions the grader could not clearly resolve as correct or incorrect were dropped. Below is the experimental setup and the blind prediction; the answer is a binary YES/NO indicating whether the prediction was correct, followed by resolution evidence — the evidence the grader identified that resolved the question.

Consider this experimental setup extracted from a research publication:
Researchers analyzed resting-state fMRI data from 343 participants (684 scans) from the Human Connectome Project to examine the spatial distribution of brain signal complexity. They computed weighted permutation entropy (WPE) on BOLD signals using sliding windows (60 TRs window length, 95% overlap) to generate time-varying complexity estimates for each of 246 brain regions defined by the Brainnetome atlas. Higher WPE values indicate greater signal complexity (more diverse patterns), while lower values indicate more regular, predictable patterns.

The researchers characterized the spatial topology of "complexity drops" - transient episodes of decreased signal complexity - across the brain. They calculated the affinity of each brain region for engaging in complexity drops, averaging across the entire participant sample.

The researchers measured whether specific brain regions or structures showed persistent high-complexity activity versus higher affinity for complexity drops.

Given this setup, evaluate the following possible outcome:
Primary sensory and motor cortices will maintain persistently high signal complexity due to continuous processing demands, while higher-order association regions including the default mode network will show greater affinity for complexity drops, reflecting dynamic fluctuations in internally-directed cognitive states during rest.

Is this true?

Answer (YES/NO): NO